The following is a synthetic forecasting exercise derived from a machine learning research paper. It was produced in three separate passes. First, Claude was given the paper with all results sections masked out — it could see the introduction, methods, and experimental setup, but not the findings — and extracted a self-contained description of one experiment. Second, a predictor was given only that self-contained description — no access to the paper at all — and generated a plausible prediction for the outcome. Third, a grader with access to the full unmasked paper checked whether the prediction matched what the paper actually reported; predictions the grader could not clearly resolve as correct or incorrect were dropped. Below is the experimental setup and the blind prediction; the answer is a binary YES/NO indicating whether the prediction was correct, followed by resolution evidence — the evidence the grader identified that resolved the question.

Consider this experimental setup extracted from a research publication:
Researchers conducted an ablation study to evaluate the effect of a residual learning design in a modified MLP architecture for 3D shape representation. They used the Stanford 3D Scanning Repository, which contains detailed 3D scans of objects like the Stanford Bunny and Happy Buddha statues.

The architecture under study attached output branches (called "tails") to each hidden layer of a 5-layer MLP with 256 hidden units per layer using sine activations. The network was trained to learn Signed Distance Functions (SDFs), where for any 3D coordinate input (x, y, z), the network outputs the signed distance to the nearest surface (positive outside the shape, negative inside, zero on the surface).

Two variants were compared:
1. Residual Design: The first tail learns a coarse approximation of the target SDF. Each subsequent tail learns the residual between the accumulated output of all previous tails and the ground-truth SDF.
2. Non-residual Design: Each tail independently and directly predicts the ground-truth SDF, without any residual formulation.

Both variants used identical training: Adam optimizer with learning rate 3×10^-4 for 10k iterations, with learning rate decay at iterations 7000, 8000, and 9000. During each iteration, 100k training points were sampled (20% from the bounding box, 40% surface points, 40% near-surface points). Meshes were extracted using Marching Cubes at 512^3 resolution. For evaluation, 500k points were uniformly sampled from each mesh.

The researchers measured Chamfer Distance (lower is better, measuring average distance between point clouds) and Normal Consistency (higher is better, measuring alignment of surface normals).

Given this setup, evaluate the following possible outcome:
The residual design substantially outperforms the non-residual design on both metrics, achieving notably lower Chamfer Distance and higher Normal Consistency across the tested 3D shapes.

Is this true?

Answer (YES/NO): NO